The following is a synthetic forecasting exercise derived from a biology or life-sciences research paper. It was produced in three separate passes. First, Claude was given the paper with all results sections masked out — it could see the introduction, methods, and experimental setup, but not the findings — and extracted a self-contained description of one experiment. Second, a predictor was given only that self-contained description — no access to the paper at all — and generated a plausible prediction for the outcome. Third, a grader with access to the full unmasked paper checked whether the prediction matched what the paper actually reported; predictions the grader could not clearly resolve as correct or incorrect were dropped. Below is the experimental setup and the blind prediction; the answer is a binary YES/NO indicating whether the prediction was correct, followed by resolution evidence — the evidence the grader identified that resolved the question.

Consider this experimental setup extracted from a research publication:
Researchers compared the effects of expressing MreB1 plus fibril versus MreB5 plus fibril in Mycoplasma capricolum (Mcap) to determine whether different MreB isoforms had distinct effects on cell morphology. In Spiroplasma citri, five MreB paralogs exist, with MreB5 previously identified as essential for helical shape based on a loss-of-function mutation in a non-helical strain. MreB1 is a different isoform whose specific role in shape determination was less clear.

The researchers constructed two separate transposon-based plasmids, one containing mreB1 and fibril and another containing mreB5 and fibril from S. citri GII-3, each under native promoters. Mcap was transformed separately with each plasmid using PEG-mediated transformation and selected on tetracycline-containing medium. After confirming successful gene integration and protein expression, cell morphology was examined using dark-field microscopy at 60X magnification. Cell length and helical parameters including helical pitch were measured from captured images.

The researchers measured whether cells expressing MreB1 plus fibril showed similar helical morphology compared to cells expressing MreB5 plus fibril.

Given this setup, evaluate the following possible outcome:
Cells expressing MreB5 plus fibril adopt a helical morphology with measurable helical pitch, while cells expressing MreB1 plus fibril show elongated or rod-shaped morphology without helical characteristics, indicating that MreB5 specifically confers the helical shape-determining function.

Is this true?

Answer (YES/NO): NO